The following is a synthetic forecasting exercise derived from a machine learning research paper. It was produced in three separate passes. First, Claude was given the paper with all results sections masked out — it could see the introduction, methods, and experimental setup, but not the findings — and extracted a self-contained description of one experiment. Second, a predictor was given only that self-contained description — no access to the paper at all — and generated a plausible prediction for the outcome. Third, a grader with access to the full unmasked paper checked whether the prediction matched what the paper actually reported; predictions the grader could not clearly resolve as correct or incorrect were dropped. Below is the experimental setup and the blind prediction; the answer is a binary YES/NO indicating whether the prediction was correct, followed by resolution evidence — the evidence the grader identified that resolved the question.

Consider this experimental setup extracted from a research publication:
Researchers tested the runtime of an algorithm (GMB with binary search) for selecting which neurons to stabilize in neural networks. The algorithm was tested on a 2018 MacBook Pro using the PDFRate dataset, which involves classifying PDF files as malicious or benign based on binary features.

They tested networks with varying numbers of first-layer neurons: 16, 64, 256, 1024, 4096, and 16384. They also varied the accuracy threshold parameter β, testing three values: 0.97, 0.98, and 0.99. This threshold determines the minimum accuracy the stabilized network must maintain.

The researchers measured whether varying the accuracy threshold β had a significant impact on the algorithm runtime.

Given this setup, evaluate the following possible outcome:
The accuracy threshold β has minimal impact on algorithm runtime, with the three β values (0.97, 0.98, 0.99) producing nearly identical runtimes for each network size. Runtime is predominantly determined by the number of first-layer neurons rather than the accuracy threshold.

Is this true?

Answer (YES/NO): YES